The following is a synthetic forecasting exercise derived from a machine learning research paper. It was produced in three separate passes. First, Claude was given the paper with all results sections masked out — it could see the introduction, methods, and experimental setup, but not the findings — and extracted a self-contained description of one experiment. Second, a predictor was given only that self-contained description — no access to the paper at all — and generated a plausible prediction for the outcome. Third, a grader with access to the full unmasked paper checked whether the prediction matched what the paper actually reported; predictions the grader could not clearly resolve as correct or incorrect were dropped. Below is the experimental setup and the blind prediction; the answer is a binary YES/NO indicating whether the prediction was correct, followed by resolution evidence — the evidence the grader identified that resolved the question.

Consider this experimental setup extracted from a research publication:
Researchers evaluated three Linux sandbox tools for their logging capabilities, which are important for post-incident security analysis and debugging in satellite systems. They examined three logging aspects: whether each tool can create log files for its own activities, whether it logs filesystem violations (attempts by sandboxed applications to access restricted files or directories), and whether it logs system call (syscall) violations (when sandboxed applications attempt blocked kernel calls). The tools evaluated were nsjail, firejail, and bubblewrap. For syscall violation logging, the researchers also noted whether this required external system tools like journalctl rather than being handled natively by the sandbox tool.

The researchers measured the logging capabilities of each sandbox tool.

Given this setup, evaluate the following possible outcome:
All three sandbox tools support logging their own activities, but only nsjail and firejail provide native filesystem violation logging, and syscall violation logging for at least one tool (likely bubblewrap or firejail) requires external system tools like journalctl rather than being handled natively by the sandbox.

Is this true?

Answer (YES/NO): NO